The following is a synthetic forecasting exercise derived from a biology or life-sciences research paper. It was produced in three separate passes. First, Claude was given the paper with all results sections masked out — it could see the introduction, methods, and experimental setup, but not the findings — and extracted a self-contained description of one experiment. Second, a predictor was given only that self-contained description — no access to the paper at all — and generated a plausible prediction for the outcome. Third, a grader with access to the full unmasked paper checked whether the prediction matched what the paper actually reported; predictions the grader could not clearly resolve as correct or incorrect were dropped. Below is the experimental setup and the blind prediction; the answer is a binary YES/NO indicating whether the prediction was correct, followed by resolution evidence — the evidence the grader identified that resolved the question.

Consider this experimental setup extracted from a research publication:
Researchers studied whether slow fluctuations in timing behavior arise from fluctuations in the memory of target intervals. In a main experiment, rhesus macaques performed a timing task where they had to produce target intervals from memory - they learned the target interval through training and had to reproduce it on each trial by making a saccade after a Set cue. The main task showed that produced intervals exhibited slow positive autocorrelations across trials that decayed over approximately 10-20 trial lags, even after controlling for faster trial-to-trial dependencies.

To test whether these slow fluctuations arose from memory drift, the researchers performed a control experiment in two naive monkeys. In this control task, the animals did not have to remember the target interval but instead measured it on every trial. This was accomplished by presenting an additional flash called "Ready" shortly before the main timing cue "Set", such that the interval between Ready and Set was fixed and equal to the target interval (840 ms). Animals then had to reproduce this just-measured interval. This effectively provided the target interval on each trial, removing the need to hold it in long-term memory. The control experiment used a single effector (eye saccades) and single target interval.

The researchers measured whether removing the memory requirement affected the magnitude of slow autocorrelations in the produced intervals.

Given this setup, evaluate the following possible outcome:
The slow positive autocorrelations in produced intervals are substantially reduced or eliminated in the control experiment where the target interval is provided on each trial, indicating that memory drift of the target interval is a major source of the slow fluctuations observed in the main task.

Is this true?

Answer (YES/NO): YES